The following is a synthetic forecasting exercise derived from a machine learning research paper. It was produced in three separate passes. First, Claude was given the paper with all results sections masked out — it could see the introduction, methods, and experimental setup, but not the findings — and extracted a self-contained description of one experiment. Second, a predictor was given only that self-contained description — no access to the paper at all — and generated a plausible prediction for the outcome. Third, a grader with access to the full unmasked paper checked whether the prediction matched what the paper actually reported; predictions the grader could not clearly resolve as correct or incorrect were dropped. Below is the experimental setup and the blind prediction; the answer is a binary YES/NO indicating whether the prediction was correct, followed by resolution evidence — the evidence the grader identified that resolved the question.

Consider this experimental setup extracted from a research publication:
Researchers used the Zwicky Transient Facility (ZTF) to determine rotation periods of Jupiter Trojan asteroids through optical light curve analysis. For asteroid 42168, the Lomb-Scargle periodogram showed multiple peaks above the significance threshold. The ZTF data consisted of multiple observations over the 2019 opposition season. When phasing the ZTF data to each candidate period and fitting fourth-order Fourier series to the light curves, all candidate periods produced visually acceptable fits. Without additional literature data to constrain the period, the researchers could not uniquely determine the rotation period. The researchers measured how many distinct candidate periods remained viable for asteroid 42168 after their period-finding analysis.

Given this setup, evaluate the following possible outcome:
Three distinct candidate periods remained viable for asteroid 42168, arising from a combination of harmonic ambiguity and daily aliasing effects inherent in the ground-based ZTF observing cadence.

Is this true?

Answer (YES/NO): NO